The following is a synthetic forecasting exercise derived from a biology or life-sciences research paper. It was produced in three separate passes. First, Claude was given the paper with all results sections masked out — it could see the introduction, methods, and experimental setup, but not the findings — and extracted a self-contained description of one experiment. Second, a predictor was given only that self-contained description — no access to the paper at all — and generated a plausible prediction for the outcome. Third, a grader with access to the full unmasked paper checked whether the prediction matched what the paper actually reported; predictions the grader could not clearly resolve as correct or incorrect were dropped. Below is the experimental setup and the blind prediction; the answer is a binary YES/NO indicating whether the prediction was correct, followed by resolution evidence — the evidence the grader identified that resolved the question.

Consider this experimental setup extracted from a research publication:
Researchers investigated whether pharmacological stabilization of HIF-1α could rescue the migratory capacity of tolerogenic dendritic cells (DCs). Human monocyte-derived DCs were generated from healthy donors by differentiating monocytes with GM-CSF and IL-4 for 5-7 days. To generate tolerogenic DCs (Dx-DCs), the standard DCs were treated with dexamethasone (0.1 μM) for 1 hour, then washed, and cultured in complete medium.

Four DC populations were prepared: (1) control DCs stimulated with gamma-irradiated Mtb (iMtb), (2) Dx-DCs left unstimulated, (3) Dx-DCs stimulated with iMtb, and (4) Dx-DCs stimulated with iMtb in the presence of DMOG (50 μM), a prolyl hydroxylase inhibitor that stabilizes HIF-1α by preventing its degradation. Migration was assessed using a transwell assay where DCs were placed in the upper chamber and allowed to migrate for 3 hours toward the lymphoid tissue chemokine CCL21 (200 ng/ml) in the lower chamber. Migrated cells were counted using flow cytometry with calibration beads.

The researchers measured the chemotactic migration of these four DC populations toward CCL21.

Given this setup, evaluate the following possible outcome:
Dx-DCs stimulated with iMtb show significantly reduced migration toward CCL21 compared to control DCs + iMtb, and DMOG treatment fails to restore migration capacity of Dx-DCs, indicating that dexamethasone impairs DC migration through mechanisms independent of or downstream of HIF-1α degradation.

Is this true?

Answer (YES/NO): NO